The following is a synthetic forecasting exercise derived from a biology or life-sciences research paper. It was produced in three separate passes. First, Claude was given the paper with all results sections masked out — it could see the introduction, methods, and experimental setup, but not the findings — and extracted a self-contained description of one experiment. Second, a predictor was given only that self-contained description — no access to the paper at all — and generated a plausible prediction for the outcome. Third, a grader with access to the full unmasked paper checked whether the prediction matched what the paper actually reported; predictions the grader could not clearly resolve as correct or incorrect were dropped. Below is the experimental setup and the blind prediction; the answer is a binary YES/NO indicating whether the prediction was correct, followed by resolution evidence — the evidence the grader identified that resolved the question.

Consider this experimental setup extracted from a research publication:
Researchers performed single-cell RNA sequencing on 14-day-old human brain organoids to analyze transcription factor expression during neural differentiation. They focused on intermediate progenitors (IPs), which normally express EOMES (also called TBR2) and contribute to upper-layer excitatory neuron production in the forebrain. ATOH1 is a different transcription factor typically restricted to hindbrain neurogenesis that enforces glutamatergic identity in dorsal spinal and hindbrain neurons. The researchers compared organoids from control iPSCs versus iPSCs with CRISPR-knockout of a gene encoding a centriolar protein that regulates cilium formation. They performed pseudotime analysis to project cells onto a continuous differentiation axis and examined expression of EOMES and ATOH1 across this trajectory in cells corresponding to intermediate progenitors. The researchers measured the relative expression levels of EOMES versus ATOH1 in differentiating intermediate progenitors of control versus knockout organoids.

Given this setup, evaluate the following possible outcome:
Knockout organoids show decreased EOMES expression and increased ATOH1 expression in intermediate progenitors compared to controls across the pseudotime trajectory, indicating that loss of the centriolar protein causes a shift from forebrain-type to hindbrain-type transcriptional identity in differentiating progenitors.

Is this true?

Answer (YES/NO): YES